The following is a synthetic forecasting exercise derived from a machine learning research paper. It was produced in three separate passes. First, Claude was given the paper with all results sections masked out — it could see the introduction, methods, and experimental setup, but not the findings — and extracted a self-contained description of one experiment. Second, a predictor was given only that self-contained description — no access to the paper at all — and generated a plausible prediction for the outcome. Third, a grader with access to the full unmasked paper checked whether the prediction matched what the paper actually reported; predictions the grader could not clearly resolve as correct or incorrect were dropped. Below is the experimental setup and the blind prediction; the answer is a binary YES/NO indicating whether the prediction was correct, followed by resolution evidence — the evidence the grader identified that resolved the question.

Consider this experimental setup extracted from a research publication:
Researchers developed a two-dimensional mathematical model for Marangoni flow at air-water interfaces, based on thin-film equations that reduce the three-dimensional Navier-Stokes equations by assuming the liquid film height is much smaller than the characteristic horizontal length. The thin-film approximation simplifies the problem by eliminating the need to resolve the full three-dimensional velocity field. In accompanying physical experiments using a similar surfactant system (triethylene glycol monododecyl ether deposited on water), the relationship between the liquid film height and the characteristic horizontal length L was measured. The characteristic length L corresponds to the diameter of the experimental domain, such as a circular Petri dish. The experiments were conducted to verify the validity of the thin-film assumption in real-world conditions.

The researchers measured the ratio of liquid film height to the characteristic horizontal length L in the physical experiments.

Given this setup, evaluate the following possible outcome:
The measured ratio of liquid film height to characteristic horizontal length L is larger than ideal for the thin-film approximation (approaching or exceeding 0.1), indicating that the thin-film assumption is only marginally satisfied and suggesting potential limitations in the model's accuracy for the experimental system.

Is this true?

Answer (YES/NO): YES